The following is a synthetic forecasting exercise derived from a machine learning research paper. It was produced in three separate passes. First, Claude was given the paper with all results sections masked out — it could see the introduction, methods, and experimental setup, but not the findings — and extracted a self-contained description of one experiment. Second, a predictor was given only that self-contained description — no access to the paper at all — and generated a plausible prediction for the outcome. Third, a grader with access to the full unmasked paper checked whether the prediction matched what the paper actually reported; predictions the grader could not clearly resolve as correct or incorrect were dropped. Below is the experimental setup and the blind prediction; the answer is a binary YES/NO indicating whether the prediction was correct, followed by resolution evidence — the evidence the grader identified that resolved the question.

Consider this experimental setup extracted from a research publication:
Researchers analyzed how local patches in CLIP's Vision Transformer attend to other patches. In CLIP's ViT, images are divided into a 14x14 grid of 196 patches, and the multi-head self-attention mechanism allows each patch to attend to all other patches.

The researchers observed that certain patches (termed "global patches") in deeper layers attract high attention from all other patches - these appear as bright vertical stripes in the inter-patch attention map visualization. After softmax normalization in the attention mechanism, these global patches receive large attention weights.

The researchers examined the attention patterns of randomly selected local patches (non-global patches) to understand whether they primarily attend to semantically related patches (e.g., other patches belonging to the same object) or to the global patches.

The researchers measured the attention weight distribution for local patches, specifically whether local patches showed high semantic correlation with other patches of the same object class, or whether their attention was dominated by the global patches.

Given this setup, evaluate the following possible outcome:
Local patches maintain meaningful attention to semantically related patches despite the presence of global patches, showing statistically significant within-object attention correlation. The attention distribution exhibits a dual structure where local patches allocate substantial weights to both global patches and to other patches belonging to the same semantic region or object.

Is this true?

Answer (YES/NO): NO